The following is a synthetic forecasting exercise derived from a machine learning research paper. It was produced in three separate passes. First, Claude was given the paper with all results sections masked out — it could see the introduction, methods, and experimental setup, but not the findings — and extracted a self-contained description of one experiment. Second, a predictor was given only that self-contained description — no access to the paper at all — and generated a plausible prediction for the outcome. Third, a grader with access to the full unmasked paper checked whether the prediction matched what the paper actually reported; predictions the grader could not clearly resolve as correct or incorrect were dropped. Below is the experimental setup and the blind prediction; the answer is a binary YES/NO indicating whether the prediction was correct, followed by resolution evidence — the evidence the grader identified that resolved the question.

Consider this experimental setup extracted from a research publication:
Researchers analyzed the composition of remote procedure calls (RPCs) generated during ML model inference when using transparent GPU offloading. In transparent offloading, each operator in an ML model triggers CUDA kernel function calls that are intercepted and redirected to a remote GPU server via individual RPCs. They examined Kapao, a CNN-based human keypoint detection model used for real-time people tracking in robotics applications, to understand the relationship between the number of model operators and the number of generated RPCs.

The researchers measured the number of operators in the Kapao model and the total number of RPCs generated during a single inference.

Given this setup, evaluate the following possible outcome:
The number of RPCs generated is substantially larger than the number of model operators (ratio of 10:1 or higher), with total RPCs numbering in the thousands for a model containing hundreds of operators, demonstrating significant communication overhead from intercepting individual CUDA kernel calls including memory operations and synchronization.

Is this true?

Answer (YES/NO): YES